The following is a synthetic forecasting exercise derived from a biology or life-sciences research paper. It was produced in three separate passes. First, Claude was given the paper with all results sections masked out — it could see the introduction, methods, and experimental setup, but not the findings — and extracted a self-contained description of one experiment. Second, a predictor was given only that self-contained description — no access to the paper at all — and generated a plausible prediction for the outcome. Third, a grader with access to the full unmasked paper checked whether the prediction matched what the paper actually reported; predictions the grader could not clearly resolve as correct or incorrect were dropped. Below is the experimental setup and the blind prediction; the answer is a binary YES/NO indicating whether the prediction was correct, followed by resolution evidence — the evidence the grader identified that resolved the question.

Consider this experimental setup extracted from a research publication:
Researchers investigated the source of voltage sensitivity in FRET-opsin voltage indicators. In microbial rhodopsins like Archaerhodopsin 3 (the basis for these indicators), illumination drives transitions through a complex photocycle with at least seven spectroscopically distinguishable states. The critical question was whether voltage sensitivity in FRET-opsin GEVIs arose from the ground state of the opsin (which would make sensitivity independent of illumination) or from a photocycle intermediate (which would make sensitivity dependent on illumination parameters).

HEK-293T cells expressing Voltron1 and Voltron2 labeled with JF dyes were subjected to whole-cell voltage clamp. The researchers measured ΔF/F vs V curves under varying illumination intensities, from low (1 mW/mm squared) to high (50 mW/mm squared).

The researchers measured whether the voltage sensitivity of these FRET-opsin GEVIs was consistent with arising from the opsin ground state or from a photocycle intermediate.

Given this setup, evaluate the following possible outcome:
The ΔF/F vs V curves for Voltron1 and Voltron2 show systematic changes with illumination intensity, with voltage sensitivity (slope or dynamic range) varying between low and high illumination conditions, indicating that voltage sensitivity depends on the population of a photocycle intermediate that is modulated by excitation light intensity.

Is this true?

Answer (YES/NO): YES